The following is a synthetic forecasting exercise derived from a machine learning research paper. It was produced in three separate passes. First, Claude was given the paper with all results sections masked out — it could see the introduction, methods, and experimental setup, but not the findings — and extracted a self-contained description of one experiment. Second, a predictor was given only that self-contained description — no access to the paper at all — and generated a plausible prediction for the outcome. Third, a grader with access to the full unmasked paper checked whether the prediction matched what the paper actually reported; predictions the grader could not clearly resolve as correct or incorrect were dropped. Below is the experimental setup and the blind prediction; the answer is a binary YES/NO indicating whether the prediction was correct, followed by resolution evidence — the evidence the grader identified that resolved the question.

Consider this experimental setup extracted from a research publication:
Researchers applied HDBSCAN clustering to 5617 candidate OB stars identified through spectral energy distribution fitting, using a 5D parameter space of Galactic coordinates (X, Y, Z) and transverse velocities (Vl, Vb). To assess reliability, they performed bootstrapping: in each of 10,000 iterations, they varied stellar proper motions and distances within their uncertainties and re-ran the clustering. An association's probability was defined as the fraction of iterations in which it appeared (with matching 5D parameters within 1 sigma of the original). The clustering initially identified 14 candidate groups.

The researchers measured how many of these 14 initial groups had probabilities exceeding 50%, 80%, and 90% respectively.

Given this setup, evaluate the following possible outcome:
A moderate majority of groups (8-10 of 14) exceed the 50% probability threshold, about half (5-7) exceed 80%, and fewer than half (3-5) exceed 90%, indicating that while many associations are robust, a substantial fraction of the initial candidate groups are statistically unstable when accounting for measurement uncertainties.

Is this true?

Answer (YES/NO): YES